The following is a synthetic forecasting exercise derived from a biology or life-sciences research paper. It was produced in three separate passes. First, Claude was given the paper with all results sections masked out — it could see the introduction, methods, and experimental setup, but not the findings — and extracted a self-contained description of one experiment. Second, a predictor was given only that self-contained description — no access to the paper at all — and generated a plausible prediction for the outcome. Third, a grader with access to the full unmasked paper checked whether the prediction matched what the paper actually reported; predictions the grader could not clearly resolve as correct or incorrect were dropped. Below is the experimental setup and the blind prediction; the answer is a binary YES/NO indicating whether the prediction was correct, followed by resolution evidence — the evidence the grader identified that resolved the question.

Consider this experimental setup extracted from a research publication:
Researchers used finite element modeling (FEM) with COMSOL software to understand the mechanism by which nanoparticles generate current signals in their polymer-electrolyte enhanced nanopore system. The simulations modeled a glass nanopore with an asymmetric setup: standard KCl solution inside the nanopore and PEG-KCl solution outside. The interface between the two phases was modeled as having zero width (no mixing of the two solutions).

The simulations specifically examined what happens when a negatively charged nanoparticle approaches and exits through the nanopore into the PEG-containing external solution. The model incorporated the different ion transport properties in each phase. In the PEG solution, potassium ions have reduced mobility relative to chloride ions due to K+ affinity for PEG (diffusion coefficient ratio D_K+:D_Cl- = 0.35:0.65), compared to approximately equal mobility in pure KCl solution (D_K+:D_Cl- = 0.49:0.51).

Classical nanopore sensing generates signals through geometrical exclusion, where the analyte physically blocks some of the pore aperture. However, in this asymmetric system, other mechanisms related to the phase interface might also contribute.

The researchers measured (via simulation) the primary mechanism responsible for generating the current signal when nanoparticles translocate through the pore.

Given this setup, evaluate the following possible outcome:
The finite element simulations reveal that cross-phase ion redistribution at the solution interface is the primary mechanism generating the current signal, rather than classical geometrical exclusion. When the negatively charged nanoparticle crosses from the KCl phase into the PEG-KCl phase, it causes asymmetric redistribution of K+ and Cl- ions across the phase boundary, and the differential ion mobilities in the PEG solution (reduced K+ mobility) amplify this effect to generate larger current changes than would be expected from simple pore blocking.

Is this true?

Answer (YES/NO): NO